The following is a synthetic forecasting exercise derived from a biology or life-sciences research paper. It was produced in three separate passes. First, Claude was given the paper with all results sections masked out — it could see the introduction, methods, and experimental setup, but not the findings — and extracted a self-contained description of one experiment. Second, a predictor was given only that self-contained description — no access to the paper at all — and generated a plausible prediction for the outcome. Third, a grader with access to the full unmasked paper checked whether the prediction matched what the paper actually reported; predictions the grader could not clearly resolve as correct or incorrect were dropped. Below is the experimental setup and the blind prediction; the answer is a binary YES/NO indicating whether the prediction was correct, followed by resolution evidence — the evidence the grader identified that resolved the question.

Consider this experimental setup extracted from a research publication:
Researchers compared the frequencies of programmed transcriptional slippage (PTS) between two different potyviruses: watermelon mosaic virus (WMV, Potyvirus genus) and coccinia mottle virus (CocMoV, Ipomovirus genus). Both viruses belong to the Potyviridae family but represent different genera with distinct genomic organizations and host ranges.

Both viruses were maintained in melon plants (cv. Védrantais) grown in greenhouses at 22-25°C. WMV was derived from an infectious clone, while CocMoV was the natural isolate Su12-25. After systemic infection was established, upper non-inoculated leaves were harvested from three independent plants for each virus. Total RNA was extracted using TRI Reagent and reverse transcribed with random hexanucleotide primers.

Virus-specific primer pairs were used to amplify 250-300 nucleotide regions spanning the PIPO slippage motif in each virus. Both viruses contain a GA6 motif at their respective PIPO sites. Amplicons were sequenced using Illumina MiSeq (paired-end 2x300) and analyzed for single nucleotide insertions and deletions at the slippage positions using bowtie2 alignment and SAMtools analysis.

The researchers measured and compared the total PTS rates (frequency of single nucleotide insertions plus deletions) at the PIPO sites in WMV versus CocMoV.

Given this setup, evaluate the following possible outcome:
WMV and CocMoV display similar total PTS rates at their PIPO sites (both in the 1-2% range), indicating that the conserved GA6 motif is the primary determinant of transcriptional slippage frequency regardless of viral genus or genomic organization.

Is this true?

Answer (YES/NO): NO